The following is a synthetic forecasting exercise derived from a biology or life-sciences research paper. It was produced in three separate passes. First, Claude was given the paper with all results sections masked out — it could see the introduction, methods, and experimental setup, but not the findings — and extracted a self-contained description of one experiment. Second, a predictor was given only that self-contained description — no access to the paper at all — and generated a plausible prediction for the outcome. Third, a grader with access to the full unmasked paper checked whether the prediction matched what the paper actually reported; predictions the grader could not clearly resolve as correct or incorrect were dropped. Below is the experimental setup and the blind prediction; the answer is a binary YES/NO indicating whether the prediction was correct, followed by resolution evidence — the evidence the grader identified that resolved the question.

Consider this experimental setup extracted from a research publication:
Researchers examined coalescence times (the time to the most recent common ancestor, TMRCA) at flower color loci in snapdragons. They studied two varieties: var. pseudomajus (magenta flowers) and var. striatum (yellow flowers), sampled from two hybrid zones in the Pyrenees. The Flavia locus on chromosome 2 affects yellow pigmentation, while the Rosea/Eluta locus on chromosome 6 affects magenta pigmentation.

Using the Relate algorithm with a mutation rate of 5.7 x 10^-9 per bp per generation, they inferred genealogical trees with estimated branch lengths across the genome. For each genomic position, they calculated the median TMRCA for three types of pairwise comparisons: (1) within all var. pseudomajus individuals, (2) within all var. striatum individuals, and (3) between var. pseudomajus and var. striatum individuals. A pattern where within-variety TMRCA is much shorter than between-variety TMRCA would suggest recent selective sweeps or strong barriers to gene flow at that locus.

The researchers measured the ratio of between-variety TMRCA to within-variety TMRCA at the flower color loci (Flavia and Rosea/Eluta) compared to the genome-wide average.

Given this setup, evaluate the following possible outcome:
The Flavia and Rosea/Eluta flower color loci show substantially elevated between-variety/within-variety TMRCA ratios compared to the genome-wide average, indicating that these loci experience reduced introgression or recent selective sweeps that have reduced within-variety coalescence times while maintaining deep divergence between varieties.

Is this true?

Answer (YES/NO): NO